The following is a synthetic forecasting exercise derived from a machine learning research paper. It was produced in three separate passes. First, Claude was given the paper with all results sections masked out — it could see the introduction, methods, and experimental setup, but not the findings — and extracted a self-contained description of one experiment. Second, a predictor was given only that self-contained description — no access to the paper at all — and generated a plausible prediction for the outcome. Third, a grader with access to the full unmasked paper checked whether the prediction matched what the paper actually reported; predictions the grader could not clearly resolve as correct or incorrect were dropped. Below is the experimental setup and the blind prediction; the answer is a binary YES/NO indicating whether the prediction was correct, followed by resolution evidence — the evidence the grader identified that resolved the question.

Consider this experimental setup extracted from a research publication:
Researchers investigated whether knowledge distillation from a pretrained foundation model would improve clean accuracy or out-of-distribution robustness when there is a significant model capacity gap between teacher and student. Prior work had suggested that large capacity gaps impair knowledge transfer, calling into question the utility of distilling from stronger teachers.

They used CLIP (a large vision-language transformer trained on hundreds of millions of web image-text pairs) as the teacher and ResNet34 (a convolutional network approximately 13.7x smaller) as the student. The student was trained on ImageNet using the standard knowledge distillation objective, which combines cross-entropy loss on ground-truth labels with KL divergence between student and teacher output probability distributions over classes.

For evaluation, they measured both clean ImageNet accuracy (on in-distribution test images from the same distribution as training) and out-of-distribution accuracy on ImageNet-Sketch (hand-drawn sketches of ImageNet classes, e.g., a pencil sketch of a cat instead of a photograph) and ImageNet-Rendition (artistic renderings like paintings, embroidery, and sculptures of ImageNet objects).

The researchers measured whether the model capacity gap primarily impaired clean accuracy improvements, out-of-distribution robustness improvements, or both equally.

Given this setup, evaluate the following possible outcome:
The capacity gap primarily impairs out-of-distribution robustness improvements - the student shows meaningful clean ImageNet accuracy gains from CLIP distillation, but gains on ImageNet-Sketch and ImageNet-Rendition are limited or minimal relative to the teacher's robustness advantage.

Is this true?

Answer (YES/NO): NO